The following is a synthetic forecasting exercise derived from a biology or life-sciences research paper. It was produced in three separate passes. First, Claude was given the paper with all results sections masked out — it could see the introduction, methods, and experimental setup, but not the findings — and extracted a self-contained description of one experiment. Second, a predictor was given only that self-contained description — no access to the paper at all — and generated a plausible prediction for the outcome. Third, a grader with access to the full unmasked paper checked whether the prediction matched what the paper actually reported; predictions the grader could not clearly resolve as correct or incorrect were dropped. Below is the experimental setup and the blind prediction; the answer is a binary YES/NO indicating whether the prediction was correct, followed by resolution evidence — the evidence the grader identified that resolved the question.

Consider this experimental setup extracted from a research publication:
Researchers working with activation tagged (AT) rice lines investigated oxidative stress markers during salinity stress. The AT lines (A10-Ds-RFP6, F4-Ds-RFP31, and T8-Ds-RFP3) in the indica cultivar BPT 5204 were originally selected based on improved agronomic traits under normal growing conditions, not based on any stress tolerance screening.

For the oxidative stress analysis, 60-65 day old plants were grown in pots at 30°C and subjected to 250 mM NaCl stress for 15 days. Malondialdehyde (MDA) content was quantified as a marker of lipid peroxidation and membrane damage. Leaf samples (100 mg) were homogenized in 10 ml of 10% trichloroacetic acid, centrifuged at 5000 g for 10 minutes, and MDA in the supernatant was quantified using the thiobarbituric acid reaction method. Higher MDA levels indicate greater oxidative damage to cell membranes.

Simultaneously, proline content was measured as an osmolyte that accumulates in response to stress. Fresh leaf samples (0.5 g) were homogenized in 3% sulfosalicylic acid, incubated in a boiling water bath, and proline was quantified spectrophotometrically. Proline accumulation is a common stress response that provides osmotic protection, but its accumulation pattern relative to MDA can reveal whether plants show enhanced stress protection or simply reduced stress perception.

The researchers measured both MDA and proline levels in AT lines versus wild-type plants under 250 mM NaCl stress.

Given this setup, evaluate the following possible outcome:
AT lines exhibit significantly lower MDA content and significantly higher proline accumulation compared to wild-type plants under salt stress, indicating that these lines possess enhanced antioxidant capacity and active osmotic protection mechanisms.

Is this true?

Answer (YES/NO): YES